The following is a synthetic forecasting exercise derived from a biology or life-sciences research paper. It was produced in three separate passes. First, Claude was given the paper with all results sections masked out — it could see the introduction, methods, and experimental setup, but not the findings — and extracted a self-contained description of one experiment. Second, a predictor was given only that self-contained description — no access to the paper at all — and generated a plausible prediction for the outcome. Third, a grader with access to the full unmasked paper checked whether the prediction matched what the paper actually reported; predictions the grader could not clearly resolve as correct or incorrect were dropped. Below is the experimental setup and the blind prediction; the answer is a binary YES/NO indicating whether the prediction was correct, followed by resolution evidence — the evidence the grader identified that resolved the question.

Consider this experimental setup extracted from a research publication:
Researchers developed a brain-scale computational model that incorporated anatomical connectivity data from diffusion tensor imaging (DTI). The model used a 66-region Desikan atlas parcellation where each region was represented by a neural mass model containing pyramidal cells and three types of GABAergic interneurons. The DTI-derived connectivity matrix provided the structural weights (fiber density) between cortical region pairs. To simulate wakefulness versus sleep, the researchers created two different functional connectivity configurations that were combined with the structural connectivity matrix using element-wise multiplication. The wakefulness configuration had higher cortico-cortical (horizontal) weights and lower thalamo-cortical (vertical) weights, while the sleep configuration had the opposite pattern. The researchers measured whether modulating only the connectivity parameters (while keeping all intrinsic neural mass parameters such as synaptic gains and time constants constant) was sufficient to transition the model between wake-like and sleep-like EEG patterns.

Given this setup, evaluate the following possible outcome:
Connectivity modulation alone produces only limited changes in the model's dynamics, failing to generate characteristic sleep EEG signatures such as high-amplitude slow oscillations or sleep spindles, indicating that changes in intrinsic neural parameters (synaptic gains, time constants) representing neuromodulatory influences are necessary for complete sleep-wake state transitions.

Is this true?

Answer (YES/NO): NO